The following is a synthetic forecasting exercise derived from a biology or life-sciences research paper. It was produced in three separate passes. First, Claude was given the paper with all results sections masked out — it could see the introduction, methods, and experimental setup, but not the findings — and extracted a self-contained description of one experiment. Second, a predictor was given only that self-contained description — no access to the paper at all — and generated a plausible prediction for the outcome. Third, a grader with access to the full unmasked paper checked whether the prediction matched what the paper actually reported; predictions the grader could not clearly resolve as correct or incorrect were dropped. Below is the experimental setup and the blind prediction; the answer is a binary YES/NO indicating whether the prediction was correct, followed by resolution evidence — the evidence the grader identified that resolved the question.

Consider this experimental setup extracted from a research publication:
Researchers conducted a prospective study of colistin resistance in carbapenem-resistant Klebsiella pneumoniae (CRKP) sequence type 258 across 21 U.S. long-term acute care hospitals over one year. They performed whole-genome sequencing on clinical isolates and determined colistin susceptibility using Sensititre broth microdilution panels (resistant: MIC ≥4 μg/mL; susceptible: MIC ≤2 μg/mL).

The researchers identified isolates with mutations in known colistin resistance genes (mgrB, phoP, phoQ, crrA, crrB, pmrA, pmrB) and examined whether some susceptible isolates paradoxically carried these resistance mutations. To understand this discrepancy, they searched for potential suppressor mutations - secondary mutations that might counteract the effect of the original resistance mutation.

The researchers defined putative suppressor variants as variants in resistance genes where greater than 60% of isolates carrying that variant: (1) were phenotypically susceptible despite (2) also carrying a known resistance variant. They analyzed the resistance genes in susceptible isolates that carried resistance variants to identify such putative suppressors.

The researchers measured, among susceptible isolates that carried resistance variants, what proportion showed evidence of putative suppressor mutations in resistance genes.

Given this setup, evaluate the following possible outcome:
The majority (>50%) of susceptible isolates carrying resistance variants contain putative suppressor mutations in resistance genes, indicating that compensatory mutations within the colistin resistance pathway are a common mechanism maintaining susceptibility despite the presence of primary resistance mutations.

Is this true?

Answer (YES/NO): YES